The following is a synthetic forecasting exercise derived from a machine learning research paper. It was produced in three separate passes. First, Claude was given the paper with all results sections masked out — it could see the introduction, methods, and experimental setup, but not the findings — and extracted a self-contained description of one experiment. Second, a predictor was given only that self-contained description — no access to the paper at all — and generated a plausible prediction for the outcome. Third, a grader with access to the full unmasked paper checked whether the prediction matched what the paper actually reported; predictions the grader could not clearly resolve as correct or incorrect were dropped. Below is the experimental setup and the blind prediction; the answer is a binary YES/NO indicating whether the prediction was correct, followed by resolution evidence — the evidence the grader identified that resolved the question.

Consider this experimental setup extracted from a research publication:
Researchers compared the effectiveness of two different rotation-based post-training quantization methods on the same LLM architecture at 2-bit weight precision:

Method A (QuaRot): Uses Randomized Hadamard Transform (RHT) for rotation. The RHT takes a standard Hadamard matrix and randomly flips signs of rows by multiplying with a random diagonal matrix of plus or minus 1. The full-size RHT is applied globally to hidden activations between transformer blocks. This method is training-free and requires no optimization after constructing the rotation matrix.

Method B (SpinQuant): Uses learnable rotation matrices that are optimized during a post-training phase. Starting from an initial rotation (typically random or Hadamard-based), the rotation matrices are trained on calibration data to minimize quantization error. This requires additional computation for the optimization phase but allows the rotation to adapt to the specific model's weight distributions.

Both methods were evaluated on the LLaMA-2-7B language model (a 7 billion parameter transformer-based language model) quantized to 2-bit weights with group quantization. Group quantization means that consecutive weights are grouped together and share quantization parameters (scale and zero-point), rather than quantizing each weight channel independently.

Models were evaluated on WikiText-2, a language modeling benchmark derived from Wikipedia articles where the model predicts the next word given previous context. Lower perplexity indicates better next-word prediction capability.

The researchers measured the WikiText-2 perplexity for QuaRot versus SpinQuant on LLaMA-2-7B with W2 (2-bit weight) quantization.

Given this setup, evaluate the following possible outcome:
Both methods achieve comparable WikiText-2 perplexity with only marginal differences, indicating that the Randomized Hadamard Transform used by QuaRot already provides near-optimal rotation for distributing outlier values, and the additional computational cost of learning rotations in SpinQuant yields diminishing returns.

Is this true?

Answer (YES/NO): NO